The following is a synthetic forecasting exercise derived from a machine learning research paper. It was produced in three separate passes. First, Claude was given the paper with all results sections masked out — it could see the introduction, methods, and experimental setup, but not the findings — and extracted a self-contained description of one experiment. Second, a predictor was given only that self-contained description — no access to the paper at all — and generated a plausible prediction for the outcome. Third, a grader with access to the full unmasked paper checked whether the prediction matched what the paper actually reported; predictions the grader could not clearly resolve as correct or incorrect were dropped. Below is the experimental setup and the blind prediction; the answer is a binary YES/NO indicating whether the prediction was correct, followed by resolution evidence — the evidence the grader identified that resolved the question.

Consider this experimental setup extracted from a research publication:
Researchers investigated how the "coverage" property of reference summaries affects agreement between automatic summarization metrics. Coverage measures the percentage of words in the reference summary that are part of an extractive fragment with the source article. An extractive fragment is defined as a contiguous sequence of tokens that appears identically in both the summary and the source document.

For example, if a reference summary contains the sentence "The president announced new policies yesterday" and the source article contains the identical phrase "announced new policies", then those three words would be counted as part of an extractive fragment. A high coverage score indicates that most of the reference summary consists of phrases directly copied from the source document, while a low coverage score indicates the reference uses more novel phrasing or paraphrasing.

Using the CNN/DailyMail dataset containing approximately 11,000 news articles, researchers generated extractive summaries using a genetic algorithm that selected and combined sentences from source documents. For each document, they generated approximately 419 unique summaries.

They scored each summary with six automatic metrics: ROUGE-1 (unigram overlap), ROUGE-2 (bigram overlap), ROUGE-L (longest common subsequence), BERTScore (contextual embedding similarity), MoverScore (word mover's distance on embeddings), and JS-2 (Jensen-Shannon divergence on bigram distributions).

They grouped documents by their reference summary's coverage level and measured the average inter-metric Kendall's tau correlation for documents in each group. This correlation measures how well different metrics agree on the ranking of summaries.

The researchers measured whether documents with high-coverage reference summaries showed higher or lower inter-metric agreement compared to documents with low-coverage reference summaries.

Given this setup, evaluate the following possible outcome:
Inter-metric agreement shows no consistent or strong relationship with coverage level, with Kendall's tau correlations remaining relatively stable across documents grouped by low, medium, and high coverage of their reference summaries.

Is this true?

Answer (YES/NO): NO